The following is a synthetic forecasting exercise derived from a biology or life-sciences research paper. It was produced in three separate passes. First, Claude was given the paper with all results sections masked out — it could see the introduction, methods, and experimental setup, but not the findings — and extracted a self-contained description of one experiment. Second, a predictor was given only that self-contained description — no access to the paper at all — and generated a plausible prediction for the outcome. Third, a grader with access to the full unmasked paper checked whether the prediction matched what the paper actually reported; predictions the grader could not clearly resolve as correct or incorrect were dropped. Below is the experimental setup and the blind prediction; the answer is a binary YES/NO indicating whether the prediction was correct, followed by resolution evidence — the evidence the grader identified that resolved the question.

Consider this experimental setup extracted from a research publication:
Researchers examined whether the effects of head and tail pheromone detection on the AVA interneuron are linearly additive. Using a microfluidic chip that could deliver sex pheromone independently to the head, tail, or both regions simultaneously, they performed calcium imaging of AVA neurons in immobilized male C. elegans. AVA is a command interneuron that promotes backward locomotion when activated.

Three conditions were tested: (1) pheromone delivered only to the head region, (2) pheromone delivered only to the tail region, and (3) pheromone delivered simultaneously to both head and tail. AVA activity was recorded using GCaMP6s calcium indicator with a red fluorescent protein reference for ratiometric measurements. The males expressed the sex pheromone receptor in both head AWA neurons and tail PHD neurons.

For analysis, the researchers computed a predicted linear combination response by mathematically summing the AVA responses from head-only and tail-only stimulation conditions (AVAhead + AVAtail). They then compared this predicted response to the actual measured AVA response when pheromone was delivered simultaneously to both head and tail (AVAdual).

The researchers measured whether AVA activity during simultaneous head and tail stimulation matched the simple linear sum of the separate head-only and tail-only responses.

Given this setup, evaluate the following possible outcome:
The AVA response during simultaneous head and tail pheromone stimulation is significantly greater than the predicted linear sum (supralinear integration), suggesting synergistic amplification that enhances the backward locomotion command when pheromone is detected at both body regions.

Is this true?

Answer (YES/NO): NO